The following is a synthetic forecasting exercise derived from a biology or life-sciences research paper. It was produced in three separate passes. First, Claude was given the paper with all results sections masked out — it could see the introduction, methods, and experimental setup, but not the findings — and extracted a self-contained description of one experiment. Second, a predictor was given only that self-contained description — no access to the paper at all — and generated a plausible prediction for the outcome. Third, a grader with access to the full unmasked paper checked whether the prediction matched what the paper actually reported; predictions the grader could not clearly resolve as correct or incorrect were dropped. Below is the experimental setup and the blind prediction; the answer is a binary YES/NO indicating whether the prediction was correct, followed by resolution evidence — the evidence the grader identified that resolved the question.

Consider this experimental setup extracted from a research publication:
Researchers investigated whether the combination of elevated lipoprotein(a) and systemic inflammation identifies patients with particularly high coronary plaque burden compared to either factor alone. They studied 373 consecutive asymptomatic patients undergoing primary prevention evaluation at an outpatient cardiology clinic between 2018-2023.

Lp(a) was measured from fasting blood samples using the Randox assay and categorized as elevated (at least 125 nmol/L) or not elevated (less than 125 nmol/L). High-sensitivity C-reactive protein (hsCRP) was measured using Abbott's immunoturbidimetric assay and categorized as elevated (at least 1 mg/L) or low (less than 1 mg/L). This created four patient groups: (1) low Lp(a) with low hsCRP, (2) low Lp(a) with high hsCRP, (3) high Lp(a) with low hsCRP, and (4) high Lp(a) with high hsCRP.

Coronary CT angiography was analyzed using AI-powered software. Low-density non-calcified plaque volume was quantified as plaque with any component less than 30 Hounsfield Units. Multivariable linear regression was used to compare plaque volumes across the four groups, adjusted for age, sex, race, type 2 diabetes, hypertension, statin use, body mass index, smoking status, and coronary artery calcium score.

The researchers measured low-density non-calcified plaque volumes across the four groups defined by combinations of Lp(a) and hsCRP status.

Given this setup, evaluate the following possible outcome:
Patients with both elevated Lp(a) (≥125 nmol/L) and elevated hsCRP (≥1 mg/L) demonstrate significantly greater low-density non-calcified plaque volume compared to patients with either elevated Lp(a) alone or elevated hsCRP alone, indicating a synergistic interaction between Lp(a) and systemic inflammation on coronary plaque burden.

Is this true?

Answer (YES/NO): NO